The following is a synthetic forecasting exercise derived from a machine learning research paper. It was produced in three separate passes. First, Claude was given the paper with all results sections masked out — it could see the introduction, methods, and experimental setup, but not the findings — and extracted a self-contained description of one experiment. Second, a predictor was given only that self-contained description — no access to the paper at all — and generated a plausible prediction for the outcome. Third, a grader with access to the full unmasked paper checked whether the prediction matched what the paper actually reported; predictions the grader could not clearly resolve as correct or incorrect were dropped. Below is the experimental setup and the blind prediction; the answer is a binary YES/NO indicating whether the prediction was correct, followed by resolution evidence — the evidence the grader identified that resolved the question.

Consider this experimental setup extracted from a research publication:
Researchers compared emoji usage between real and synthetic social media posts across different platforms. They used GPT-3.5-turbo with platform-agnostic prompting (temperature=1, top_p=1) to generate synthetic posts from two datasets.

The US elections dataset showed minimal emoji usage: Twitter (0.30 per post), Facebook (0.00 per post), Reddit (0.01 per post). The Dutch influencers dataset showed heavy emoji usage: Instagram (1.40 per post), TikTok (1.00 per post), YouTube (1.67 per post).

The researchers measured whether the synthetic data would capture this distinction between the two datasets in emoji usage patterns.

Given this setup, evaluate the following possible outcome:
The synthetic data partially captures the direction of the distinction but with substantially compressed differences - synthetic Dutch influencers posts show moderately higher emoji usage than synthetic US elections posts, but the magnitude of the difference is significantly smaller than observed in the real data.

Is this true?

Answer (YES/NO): NO